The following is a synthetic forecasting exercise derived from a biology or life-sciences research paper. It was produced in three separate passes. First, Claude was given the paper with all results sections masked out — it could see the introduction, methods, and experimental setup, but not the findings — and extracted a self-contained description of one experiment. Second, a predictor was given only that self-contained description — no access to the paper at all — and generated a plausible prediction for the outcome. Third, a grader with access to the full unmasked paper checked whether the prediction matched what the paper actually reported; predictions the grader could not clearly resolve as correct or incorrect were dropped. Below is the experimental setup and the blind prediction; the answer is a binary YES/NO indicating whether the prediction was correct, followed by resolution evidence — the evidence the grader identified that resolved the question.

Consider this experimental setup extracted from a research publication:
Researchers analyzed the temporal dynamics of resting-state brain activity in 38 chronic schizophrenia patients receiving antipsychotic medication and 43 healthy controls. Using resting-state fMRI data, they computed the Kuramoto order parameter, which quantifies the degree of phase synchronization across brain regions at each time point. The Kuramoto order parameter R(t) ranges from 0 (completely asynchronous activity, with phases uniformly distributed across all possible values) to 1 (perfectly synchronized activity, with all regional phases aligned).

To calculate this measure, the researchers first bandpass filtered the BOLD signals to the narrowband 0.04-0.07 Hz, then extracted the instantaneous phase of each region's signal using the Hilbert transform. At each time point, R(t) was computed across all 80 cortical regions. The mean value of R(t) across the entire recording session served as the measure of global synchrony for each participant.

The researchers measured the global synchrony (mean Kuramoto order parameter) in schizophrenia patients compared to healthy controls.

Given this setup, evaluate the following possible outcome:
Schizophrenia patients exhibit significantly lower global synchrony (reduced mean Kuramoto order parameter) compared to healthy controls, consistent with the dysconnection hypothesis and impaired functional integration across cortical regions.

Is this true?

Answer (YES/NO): YES